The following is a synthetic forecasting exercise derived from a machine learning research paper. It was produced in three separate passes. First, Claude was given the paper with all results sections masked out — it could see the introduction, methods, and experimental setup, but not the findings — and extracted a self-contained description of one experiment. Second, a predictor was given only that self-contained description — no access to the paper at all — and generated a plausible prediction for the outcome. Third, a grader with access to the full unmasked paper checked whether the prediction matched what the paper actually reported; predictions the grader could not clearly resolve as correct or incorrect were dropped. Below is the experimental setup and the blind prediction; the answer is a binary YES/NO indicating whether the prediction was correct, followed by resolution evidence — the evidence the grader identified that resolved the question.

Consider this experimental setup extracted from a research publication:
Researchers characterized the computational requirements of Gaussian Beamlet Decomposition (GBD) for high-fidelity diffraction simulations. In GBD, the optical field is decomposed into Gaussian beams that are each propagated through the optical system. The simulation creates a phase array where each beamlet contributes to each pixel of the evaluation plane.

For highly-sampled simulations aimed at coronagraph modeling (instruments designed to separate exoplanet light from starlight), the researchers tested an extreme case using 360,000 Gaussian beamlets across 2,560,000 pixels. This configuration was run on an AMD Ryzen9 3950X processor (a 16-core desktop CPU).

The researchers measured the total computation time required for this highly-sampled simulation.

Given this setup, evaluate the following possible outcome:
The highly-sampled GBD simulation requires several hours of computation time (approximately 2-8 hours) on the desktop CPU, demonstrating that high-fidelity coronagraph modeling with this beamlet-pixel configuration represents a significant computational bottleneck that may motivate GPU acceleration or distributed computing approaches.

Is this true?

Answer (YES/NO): NO